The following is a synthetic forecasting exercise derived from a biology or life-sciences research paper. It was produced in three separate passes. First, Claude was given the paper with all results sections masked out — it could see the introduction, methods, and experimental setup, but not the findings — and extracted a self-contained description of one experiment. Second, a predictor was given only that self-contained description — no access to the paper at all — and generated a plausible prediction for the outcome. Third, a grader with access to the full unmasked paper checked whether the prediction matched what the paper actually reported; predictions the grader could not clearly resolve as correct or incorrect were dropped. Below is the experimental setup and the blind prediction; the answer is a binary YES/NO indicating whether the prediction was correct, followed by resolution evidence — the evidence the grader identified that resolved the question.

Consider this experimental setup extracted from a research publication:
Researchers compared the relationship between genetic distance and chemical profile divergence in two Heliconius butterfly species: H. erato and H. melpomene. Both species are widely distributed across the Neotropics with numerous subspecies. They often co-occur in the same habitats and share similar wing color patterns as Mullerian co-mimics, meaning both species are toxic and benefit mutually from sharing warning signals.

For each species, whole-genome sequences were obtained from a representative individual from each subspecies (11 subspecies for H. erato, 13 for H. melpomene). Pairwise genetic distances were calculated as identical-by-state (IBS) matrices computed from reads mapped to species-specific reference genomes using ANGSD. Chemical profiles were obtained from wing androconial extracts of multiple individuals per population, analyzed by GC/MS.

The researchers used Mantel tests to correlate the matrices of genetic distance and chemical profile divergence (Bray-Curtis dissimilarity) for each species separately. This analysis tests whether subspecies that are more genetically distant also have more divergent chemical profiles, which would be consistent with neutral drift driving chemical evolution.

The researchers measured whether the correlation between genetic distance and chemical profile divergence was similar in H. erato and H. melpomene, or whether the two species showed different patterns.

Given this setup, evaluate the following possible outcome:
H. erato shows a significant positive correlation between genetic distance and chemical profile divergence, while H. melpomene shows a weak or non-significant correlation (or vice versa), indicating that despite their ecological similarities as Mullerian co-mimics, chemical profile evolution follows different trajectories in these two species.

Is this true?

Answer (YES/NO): YES